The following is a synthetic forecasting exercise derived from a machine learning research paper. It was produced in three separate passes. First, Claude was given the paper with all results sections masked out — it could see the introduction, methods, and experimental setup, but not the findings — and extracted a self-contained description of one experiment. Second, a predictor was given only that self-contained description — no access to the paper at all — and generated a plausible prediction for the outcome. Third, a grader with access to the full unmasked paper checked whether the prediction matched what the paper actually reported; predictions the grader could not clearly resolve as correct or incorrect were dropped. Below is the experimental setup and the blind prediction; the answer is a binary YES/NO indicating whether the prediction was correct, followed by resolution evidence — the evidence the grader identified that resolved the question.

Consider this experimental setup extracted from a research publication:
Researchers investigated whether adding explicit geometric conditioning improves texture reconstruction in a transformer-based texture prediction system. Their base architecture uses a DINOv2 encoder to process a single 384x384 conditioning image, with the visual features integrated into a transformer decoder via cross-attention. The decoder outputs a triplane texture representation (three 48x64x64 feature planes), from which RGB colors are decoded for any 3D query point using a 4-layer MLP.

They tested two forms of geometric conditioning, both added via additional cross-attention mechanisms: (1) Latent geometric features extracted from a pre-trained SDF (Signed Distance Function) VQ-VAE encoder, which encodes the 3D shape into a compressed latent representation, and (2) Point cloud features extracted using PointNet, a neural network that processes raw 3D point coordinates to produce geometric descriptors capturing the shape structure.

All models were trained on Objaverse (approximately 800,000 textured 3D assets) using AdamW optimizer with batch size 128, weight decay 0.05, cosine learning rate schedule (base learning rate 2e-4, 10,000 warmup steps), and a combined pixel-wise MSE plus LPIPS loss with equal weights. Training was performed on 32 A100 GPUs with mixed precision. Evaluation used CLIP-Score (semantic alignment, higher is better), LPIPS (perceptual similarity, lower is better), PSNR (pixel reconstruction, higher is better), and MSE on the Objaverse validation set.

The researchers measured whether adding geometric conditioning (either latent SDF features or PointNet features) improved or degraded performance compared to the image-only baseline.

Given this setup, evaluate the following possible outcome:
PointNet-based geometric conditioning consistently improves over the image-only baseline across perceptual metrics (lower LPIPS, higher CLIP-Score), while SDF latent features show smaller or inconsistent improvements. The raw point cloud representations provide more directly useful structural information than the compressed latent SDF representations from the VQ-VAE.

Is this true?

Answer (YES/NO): NO